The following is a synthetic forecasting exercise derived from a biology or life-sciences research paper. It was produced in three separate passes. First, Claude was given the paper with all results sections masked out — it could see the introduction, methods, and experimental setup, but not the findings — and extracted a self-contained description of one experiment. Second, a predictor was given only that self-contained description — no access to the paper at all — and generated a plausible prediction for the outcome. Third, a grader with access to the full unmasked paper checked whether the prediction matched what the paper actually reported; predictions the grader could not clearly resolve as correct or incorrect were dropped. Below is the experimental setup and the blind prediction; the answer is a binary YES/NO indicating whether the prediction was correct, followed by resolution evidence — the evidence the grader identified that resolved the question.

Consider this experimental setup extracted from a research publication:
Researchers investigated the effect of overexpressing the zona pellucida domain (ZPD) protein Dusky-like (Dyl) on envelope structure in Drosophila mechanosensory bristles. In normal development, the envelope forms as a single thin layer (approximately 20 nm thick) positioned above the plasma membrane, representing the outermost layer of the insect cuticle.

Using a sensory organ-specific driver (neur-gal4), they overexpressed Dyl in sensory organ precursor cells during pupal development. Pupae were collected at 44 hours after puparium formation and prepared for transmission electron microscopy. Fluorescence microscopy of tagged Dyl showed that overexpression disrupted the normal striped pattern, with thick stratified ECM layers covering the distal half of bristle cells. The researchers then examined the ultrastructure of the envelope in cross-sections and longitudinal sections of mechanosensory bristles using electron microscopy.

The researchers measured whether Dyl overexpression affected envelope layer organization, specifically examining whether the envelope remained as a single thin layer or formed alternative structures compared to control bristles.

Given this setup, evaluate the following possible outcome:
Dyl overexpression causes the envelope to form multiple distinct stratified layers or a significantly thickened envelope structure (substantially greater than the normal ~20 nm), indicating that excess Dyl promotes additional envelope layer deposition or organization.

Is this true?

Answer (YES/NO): YES